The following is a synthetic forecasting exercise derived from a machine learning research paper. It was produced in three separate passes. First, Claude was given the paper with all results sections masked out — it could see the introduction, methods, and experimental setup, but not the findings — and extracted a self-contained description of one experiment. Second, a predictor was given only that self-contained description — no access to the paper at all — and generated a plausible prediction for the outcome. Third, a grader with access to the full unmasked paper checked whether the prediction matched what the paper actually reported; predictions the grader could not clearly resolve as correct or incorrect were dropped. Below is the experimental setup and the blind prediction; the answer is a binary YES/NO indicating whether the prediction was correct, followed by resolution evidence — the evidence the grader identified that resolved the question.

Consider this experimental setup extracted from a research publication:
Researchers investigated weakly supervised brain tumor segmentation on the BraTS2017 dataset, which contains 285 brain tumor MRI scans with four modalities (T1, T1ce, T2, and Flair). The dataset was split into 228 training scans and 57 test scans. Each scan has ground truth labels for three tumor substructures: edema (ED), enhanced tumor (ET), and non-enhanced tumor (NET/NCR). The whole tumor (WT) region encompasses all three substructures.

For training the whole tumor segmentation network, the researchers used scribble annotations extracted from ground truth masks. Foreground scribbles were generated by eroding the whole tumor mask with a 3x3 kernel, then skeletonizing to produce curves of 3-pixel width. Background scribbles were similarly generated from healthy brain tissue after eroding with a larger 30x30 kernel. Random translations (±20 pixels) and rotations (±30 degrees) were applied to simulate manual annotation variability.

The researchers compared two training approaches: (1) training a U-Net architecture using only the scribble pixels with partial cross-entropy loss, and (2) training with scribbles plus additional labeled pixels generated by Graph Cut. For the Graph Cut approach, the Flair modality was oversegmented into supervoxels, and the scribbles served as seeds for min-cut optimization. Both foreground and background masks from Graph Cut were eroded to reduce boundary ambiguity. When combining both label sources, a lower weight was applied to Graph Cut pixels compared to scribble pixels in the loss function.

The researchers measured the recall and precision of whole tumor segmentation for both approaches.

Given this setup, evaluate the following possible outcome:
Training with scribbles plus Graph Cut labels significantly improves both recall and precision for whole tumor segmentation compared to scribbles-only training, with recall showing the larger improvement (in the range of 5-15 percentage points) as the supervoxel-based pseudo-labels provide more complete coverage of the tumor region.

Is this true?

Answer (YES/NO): NO